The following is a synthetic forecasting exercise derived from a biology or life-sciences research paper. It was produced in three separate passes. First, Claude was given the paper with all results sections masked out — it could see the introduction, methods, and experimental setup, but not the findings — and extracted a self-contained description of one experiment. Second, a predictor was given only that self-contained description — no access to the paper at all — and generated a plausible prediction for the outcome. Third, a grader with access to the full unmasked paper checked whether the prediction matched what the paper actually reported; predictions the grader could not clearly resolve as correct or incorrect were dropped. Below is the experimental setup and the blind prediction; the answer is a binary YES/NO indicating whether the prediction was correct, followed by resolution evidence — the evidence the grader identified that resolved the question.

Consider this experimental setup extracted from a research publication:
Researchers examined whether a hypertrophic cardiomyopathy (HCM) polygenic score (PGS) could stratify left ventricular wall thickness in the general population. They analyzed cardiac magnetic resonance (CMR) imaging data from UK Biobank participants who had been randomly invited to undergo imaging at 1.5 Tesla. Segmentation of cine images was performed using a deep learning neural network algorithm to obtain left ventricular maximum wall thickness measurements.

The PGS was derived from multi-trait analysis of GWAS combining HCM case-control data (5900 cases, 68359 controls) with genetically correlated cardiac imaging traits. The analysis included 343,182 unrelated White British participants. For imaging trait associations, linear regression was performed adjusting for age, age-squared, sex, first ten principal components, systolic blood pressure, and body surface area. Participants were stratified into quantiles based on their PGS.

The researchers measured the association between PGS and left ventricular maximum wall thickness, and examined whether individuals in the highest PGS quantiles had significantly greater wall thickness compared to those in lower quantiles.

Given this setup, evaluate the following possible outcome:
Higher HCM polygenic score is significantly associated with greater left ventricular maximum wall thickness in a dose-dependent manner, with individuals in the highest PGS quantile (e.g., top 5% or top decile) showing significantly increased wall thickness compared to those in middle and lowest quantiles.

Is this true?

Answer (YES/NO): YES